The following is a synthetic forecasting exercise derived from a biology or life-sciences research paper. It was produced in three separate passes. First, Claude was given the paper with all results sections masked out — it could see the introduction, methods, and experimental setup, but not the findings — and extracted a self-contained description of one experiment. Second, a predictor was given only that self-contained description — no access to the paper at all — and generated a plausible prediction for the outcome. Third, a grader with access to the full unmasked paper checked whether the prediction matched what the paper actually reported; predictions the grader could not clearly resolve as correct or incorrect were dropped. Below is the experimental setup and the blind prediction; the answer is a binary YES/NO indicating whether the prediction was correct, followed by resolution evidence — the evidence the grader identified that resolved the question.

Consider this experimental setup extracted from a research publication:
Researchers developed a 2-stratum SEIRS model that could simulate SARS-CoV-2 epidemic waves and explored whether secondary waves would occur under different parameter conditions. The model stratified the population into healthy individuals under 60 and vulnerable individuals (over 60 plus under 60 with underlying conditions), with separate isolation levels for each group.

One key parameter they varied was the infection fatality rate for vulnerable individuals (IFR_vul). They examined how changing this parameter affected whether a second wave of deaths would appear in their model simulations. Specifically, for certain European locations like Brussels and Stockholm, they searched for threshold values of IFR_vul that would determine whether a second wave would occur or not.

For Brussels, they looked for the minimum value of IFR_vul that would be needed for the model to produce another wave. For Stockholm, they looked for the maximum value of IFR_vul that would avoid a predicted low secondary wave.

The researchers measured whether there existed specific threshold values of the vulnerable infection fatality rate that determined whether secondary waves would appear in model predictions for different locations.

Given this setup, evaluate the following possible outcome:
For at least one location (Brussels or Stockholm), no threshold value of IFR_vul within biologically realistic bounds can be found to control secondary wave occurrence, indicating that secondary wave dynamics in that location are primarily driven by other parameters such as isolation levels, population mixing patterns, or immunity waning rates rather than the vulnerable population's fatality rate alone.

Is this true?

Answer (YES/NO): NO